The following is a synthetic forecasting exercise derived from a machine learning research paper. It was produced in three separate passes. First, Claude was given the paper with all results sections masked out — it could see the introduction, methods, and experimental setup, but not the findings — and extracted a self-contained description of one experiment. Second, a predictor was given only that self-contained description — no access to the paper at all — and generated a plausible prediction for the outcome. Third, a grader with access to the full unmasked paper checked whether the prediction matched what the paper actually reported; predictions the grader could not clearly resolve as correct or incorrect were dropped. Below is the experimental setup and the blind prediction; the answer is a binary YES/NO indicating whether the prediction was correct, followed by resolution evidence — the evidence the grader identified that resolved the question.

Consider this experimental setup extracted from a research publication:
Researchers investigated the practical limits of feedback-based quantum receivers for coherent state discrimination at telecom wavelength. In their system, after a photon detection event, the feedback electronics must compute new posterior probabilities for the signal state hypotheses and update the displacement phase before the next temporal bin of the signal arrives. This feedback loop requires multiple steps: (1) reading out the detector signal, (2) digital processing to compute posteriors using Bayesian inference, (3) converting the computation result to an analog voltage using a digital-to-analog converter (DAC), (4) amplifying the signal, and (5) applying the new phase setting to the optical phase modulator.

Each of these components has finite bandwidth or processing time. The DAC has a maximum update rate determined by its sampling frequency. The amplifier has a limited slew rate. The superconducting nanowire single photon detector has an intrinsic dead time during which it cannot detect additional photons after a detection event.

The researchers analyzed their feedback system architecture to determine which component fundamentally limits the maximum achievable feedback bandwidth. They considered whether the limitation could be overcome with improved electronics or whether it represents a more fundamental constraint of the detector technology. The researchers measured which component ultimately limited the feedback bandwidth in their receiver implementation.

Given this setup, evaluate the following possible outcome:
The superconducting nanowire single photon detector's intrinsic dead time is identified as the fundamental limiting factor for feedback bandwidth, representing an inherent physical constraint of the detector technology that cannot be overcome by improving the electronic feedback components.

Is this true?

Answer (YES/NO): NO